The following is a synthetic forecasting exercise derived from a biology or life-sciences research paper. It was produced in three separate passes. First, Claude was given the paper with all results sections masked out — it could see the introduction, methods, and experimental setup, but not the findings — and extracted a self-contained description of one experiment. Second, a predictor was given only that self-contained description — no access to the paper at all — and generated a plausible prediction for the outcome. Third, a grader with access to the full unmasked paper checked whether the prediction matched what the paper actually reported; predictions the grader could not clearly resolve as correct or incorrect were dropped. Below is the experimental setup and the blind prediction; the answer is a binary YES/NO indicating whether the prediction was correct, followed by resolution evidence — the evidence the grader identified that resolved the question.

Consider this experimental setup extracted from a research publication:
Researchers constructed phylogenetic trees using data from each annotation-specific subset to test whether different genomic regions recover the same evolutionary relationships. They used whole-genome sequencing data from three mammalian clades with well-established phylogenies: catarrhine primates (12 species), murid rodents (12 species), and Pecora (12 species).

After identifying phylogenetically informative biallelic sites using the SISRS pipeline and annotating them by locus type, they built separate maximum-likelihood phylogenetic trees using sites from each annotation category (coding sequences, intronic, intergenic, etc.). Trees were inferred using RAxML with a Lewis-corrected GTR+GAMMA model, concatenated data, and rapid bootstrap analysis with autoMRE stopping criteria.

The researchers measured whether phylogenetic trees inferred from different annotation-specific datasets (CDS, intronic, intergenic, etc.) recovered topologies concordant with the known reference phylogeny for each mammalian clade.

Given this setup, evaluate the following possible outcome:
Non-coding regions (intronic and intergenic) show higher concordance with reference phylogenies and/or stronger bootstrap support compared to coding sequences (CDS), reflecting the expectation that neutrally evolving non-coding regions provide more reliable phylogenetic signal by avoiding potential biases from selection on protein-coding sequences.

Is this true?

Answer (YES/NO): NO